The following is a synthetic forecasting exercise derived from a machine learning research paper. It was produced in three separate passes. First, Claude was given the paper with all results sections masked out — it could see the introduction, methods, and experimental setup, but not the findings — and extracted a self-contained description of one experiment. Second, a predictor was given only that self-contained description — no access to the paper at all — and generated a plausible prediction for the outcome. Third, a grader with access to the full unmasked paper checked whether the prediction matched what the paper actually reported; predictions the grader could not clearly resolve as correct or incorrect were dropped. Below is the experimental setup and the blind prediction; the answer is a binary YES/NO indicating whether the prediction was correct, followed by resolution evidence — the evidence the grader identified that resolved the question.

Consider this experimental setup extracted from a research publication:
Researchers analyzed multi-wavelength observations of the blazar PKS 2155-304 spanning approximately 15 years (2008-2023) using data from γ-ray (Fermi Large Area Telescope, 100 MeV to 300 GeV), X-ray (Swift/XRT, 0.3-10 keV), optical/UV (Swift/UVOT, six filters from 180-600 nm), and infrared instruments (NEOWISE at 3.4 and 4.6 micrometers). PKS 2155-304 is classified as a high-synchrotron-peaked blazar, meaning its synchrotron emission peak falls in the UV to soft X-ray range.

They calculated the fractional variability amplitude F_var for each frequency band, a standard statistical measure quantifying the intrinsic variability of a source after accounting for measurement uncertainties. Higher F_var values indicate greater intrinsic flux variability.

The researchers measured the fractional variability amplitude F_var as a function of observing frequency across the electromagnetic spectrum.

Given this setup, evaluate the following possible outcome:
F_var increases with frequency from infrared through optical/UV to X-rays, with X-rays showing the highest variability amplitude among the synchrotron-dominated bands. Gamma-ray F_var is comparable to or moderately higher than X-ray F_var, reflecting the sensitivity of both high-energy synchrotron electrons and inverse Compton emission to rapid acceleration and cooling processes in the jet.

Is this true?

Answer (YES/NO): NO